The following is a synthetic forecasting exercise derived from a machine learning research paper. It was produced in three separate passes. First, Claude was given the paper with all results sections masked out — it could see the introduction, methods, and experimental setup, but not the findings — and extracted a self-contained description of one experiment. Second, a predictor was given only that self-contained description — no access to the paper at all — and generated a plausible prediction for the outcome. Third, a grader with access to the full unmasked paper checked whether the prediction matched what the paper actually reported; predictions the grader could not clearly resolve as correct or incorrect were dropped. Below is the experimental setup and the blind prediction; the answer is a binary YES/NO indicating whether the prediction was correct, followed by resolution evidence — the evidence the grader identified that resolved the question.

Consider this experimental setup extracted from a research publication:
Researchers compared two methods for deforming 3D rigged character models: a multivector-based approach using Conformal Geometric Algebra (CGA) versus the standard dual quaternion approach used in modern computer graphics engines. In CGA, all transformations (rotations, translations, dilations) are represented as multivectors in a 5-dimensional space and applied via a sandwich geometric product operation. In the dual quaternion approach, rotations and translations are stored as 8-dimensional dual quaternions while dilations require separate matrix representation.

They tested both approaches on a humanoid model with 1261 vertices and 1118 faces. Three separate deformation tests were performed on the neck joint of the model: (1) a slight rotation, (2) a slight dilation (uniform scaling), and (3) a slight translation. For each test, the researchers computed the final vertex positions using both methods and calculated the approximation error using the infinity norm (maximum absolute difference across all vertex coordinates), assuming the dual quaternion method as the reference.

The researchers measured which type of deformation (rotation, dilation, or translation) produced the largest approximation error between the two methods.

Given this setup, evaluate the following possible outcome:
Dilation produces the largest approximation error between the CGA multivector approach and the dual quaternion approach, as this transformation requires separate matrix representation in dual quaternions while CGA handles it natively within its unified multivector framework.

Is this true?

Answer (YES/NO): NO